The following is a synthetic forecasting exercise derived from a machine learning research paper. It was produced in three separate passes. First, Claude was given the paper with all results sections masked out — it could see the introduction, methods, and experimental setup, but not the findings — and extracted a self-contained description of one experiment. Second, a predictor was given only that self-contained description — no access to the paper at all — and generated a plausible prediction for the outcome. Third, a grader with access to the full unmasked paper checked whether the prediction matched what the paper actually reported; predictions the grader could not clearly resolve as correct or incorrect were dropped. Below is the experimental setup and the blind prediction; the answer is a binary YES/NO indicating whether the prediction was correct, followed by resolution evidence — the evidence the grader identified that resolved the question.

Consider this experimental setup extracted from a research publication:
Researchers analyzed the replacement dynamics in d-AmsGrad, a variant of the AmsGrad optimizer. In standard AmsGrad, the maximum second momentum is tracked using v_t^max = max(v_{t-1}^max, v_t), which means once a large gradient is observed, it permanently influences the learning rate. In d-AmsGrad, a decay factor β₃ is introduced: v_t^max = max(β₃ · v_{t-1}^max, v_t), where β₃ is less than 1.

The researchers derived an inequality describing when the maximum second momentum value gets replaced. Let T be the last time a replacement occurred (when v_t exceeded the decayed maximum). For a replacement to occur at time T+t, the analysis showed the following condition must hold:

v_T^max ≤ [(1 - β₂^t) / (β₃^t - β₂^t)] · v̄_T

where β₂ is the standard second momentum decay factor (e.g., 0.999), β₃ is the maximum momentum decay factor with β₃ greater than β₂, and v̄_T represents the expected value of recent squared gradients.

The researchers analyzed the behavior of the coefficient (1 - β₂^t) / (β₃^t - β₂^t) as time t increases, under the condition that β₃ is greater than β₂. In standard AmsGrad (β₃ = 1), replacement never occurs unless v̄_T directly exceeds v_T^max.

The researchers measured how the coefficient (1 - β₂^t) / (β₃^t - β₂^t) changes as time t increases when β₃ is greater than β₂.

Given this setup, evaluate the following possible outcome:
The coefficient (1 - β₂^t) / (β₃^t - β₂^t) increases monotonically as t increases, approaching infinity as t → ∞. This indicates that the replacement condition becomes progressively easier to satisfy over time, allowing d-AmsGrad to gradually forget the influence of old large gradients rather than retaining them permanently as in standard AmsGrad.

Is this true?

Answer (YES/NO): YES